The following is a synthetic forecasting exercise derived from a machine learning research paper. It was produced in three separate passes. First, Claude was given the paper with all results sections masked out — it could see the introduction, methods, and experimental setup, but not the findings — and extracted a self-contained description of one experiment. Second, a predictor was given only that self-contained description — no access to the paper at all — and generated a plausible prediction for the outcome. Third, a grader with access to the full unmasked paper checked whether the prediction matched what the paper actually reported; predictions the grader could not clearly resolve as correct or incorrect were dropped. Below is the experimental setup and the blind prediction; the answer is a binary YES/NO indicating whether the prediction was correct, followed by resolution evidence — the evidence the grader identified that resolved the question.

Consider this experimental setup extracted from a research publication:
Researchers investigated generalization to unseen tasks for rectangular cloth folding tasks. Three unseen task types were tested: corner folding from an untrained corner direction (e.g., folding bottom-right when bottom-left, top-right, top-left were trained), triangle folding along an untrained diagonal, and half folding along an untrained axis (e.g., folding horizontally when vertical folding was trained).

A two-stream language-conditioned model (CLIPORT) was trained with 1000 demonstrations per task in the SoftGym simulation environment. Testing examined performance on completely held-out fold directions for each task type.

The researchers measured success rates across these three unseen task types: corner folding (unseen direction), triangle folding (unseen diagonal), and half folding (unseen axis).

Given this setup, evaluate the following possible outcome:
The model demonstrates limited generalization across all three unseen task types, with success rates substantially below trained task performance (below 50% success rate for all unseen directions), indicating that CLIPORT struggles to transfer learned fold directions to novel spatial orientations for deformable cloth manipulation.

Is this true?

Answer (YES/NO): NO